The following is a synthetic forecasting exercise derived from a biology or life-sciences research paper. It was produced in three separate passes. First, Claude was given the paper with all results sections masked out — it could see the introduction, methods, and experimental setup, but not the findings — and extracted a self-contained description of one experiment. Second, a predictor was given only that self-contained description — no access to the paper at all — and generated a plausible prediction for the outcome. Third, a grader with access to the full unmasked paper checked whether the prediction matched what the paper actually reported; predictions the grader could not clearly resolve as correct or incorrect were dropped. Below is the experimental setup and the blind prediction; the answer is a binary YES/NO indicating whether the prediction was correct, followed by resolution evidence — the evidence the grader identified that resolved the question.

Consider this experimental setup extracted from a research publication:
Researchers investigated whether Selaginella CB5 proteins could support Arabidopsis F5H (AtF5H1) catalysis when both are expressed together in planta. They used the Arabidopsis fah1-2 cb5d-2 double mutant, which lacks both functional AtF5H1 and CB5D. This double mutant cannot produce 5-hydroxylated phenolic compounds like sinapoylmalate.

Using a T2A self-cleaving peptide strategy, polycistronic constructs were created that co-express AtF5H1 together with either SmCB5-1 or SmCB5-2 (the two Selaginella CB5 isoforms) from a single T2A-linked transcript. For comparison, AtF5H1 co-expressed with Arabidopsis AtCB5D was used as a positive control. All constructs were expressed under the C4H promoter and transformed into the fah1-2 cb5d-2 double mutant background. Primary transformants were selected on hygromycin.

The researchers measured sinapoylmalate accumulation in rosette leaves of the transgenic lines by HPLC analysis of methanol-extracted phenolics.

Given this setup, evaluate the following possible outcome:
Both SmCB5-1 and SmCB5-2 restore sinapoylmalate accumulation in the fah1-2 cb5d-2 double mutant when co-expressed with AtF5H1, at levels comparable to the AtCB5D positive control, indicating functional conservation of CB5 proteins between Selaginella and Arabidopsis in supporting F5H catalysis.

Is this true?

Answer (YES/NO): NO